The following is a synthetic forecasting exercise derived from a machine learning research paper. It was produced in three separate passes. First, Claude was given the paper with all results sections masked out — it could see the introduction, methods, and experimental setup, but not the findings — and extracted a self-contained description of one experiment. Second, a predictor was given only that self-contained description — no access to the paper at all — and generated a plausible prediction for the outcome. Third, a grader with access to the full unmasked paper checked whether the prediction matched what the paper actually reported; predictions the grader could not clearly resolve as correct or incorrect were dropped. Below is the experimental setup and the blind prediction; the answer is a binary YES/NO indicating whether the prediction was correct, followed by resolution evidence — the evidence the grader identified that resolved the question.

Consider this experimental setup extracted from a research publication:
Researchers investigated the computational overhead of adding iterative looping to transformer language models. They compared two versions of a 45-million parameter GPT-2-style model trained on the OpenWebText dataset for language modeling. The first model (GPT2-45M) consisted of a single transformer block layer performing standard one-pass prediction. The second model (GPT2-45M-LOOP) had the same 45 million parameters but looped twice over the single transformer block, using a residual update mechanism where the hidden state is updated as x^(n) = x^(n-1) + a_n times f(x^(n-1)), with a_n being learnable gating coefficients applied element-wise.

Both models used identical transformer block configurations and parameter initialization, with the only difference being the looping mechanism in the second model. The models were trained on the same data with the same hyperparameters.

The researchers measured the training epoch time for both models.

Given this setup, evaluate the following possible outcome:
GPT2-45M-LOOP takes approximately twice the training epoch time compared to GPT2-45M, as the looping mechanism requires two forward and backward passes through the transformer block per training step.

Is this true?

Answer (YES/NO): NO